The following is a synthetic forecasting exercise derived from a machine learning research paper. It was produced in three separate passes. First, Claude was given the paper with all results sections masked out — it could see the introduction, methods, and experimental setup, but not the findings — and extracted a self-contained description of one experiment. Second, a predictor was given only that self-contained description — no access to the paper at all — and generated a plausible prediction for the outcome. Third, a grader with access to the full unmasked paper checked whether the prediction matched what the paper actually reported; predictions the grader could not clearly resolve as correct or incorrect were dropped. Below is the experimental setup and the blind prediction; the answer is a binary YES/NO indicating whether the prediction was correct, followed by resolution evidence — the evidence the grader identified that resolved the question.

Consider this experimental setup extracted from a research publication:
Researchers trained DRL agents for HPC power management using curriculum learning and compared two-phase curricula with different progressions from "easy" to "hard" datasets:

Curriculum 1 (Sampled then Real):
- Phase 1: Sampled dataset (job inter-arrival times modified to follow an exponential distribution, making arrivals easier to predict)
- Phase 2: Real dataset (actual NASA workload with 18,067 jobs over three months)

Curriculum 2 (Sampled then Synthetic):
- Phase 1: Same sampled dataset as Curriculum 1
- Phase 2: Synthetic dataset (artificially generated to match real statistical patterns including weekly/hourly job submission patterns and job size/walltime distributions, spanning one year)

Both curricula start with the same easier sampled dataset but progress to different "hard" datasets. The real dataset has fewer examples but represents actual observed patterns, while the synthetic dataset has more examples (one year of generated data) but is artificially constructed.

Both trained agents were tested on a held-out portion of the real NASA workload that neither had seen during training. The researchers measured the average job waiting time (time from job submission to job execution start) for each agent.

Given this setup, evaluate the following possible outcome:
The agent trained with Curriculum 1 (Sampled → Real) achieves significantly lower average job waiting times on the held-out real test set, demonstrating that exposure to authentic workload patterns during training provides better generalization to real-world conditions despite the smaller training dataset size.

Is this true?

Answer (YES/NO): NO